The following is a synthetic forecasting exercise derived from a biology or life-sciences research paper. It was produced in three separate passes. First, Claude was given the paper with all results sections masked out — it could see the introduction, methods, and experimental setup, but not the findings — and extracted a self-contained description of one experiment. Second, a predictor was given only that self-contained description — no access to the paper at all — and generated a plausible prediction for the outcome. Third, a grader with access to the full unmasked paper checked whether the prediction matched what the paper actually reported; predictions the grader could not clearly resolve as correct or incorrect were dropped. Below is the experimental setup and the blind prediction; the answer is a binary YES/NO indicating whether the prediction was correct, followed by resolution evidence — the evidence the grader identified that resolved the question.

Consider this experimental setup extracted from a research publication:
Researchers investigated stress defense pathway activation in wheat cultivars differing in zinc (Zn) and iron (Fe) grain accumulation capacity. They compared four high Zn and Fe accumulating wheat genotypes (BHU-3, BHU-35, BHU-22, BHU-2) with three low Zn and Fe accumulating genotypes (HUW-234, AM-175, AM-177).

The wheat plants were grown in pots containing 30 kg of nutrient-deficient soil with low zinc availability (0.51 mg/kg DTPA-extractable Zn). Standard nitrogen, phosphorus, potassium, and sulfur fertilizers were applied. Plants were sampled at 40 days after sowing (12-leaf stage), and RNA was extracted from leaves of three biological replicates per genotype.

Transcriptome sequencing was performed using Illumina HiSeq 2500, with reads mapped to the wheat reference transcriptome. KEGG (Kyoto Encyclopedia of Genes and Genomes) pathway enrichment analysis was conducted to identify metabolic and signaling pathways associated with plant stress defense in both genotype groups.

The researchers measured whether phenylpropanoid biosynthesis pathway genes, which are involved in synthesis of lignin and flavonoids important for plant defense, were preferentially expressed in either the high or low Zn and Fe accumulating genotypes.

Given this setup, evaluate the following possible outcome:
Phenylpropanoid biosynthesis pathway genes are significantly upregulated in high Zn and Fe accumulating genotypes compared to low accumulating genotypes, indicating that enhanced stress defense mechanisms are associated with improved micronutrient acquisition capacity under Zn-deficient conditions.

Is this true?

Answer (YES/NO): NO